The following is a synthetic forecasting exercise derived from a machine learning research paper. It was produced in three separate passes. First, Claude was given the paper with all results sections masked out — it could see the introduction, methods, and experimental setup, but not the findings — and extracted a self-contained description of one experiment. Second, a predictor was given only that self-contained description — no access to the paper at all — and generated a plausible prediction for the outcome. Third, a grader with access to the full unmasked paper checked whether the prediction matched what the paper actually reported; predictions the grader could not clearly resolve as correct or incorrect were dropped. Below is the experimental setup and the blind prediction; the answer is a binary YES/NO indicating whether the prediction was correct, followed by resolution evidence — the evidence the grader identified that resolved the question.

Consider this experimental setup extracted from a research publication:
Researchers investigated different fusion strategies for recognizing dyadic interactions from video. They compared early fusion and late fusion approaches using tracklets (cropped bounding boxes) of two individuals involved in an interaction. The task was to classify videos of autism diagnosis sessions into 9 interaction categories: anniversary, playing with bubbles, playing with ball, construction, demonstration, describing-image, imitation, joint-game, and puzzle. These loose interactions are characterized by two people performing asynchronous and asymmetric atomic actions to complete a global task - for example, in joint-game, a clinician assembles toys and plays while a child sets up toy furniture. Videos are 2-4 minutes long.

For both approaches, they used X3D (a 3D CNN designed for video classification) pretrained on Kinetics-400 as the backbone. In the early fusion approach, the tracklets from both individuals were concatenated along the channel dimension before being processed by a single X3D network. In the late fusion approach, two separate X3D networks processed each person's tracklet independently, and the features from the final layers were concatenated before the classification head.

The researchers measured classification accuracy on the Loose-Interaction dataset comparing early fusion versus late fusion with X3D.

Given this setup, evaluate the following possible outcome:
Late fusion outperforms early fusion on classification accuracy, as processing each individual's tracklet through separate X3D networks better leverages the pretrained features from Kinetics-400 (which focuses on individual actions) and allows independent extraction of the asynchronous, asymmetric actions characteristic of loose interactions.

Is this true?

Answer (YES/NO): YES